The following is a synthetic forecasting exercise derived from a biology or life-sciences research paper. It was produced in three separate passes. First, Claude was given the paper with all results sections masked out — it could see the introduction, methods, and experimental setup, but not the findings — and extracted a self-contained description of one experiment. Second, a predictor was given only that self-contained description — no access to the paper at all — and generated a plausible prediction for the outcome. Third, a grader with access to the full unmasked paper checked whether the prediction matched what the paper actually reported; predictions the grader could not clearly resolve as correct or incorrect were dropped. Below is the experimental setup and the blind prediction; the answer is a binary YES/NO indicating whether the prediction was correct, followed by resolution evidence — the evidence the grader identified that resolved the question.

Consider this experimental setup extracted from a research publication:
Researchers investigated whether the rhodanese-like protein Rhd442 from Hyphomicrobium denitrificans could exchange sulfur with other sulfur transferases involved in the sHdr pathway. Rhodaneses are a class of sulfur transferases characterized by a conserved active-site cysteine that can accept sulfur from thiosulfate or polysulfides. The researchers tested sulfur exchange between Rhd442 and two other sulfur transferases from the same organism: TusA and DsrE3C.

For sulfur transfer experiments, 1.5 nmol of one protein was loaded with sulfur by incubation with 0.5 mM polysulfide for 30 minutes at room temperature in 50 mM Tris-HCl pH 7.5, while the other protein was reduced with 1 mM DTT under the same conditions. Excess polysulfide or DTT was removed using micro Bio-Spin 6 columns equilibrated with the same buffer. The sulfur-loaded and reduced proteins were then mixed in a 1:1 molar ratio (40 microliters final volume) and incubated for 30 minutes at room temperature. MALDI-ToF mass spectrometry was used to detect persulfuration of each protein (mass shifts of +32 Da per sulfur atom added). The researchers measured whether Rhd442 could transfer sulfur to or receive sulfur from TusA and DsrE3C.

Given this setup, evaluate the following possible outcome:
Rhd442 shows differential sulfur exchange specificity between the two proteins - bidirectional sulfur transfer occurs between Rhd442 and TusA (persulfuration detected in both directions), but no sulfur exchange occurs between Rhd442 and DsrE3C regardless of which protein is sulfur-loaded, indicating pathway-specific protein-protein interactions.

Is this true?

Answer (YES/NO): NO